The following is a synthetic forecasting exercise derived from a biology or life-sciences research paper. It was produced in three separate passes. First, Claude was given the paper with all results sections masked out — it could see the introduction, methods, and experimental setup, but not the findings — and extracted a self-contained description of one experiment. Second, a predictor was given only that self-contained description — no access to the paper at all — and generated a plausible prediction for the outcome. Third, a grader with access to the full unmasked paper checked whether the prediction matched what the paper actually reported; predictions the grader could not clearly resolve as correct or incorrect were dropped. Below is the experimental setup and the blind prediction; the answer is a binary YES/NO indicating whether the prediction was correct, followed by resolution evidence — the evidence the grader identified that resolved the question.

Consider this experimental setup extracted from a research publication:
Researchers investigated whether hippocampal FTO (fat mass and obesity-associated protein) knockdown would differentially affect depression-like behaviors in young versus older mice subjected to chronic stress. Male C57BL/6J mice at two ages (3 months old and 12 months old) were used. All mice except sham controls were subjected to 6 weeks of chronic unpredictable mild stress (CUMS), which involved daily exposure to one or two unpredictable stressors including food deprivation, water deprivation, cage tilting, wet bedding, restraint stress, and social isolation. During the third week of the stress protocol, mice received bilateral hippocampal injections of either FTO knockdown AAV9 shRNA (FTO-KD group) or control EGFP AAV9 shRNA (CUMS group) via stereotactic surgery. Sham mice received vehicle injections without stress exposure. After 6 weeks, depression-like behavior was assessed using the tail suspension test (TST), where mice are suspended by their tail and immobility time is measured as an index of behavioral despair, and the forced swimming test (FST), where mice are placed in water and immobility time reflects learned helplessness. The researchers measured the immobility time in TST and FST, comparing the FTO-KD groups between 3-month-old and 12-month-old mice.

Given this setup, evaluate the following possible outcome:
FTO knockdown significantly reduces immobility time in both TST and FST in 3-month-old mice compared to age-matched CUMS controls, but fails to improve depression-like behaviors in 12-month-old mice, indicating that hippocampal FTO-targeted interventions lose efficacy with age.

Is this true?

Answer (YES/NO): NO